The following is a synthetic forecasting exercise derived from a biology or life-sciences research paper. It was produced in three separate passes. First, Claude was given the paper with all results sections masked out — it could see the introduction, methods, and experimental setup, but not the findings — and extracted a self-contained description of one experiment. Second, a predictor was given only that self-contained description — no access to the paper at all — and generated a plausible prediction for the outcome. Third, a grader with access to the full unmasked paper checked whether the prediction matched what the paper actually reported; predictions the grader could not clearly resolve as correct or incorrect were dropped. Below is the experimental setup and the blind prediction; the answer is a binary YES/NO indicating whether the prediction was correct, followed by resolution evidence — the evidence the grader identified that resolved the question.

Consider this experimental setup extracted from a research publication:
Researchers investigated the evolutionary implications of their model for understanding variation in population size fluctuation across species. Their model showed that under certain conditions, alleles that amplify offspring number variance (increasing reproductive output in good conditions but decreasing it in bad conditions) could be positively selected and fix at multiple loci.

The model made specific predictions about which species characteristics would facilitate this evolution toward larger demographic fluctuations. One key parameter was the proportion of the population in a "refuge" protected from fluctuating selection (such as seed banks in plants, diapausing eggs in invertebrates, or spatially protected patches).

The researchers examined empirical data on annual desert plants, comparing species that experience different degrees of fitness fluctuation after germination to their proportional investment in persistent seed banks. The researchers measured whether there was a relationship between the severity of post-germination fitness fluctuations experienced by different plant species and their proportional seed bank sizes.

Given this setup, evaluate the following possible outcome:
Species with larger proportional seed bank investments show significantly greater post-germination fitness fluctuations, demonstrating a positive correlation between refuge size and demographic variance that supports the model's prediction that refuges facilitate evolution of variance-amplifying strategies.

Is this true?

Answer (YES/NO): YES